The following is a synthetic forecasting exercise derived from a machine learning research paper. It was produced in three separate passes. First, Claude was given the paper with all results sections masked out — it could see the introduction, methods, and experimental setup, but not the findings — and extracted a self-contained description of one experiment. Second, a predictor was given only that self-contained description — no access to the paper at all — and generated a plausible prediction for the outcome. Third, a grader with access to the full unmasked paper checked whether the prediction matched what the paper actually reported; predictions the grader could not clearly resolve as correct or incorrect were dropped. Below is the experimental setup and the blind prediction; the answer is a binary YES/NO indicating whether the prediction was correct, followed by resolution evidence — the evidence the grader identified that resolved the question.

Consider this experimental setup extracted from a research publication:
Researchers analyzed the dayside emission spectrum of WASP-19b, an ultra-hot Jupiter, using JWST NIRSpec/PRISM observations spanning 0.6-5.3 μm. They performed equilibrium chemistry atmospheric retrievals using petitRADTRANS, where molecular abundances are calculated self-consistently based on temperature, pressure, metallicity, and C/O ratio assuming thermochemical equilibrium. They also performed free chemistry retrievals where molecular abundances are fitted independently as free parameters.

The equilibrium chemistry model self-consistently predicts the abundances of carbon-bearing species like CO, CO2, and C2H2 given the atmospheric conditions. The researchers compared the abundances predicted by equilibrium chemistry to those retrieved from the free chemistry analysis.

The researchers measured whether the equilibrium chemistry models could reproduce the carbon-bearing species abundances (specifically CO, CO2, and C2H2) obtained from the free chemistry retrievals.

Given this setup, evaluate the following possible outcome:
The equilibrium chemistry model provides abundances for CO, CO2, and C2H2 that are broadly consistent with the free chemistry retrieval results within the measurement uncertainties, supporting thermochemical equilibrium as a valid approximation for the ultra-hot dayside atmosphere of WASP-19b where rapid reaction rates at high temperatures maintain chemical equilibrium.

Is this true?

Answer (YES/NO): NO